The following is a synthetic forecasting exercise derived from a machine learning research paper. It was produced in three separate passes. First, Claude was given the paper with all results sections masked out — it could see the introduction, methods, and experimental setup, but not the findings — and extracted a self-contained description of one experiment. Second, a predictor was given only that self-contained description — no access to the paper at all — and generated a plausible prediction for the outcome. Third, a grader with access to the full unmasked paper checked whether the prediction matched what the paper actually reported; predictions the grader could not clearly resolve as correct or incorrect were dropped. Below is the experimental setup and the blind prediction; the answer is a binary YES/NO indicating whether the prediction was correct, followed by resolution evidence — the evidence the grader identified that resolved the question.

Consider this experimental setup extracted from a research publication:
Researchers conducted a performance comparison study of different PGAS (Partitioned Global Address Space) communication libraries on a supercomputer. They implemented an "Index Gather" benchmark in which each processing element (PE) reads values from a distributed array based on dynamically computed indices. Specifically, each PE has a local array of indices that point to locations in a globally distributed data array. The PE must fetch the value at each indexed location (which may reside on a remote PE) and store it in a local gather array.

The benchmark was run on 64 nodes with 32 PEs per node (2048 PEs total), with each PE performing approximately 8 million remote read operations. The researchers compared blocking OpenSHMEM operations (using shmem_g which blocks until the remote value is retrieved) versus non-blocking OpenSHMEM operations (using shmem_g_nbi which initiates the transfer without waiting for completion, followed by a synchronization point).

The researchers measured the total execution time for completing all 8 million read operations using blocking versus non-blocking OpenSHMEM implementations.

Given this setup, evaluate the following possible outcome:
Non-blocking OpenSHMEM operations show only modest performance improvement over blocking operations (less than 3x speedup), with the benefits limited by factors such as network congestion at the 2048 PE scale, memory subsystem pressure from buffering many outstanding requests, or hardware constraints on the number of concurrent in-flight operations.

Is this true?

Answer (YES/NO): NO